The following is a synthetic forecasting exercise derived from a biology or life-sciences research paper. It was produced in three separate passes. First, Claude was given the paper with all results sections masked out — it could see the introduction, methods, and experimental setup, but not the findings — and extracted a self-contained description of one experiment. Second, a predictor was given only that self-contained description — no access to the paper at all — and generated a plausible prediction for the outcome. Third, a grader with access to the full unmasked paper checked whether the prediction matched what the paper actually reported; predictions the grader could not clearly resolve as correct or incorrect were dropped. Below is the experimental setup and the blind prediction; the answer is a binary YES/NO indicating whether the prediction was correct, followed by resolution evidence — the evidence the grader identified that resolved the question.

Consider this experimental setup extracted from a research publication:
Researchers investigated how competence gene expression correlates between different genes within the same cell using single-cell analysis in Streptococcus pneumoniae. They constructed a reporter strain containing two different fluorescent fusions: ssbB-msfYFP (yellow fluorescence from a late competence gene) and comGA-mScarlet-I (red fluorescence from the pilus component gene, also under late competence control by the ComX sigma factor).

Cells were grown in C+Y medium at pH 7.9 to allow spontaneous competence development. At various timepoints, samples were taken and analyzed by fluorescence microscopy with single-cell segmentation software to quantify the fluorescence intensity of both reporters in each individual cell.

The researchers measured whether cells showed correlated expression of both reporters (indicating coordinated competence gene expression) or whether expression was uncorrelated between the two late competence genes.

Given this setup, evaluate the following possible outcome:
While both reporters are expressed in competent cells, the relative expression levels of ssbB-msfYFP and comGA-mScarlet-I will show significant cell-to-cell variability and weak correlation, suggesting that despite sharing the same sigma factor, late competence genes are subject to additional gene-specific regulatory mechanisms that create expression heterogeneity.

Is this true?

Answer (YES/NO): NO